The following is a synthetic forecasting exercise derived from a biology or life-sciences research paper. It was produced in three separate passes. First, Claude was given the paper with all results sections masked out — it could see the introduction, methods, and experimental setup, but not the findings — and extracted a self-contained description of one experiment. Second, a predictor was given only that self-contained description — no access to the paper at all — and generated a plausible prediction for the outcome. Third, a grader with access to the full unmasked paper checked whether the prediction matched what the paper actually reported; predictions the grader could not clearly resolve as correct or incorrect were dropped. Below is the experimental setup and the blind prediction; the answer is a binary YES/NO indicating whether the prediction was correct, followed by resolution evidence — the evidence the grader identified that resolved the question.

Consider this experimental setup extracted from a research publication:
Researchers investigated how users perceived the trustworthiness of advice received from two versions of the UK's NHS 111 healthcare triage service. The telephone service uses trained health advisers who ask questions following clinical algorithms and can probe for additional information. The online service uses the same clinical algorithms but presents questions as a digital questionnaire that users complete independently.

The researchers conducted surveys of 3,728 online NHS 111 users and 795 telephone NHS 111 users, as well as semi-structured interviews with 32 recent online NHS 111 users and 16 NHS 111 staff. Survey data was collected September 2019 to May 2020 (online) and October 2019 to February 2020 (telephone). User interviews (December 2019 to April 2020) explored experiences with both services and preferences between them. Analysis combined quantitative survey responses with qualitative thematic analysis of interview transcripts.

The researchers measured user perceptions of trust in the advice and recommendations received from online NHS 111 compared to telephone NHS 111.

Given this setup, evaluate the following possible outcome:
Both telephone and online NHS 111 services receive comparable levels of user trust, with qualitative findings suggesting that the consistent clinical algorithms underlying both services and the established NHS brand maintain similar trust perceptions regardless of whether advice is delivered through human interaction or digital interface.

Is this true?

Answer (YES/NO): NO